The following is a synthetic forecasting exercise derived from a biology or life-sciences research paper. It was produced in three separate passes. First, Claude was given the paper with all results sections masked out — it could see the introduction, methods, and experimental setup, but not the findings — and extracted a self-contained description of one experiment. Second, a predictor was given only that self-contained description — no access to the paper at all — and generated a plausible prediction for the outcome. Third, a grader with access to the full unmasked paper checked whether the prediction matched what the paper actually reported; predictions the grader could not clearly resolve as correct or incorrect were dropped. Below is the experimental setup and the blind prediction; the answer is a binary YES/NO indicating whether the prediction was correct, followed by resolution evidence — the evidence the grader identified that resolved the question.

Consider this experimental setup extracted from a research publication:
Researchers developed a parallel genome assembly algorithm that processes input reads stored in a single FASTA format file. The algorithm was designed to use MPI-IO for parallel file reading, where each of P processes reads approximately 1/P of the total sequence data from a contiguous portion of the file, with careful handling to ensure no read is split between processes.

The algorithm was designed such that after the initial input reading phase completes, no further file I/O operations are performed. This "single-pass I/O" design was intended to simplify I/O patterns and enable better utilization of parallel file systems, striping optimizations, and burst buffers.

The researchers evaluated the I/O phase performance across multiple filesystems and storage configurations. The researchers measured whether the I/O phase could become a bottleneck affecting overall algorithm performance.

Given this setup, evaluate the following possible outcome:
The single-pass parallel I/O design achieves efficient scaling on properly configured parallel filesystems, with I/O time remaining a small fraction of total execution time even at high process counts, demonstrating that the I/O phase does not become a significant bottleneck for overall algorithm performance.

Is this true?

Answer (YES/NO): NO